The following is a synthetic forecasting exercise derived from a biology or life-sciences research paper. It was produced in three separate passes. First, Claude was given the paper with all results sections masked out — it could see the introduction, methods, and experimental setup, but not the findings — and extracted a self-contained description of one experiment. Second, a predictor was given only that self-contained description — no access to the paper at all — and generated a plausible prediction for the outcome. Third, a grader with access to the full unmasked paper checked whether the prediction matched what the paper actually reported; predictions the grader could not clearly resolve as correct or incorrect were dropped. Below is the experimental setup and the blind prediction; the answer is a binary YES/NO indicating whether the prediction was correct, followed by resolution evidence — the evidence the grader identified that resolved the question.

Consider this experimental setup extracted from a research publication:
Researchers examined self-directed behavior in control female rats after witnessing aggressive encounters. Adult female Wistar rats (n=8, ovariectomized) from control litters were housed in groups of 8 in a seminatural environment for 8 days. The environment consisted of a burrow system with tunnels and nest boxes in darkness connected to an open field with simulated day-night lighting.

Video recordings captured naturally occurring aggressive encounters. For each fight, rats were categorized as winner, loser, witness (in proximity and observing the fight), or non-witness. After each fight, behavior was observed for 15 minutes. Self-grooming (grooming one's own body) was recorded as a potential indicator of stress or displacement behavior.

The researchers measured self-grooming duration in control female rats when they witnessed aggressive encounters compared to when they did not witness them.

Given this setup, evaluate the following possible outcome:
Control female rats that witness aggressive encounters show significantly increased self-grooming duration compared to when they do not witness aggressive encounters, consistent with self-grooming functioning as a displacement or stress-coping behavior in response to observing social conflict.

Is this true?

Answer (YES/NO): NO